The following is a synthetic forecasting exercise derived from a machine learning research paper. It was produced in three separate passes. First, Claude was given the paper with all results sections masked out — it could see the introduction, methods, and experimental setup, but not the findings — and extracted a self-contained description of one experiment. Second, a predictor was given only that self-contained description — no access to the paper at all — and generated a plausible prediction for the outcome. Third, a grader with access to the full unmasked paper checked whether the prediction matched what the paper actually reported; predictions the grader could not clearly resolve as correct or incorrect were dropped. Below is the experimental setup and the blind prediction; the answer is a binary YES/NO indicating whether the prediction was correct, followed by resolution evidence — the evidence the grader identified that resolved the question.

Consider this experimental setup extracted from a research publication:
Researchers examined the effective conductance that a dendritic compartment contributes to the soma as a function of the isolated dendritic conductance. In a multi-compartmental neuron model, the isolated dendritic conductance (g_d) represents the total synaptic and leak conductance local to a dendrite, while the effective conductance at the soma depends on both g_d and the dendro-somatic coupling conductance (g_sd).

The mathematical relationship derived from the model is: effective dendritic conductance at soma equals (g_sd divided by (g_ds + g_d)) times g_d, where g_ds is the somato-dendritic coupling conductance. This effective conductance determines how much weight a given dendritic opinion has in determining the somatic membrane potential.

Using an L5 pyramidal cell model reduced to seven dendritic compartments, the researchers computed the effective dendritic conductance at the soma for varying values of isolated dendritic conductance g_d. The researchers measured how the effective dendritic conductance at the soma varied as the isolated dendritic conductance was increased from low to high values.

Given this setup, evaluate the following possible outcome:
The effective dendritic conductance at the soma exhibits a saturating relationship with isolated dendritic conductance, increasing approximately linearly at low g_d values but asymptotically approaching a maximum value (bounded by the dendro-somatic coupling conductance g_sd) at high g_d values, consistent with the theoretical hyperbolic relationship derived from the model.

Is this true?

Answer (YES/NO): YES